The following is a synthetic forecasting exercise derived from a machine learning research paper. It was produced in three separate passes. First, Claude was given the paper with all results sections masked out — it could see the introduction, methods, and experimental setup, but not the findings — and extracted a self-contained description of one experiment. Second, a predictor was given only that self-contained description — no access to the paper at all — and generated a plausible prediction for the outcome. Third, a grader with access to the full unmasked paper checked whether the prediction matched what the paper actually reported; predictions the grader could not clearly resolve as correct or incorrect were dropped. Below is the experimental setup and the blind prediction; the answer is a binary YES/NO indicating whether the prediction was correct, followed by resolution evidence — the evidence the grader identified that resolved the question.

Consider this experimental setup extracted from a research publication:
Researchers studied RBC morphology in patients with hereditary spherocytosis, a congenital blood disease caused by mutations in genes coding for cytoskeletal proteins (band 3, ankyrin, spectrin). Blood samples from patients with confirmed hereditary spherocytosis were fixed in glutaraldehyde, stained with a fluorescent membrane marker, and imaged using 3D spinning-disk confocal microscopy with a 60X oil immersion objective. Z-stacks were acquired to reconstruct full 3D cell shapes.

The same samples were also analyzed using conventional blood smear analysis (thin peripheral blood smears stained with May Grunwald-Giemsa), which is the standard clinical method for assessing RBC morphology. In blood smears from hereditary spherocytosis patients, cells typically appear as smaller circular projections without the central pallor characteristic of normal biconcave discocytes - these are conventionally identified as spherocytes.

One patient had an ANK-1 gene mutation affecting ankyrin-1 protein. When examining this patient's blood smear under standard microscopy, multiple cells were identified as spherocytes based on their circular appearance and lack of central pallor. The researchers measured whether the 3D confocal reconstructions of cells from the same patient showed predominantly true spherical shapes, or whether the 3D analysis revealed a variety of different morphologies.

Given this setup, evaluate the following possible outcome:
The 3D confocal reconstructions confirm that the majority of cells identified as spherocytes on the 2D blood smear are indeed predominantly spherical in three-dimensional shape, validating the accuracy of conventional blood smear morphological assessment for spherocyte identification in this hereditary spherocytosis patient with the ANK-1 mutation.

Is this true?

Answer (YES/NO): NO